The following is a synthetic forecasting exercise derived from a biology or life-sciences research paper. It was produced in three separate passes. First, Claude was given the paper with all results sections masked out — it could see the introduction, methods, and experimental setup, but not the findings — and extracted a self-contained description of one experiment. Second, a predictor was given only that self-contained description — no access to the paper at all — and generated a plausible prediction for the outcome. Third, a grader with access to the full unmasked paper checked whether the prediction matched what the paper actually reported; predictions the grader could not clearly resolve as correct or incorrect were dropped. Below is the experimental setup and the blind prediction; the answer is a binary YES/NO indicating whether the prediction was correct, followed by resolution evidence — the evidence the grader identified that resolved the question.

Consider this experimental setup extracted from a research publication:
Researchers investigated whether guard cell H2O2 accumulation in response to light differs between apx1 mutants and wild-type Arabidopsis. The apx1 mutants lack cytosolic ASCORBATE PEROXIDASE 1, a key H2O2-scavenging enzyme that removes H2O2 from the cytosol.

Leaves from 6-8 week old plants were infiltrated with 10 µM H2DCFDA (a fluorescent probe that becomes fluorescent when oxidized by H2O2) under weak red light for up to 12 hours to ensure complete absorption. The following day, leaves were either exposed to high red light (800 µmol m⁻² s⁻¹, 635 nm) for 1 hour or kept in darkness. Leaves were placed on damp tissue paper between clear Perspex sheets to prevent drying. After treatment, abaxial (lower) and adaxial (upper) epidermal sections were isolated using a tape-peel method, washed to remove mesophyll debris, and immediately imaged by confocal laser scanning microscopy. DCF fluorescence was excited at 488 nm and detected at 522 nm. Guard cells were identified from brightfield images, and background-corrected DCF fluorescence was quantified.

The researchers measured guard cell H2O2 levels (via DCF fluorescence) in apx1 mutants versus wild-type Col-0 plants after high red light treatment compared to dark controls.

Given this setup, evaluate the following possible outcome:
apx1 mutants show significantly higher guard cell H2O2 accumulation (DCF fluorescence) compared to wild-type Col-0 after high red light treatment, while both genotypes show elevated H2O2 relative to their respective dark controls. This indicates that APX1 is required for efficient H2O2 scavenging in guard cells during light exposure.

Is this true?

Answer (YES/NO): YES